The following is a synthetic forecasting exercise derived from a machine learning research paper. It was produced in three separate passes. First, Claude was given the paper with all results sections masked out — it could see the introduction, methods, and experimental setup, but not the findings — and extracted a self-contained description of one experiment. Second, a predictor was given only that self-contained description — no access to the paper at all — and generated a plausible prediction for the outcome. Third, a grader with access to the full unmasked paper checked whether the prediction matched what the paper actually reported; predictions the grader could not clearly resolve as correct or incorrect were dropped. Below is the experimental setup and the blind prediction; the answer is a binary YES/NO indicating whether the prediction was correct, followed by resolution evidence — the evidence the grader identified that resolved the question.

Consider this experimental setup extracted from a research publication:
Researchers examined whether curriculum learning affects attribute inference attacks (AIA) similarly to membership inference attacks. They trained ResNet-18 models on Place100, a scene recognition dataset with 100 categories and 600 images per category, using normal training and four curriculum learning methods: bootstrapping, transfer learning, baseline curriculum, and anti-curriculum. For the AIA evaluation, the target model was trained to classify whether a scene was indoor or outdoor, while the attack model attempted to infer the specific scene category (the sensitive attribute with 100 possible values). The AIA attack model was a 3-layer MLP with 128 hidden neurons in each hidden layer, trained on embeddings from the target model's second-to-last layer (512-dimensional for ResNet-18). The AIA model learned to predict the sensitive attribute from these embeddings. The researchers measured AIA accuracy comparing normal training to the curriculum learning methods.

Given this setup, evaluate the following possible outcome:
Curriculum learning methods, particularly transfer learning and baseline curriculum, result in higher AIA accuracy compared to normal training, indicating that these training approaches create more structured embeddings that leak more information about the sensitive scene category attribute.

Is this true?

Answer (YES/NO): NO